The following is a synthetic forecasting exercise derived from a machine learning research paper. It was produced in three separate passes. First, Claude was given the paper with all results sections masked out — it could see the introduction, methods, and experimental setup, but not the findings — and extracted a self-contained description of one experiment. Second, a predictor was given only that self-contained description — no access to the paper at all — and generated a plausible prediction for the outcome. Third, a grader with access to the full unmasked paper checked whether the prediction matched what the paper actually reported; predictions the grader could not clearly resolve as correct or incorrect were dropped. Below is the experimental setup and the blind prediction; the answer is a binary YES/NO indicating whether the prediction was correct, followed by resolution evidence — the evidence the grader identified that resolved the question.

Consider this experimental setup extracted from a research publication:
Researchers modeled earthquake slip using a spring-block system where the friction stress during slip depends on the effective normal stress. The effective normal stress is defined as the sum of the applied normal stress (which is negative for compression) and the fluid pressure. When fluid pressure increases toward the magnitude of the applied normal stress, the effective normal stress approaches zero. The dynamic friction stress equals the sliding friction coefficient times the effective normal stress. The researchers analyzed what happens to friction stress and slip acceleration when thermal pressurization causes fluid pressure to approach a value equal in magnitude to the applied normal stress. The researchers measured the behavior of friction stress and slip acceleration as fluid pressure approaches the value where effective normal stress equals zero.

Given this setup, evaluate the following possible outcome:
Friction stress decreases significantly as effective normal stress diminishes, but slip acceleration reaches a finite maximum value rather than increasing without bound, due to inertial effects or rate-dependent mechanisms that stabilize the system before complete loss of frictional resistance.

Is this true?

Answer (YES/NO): NO